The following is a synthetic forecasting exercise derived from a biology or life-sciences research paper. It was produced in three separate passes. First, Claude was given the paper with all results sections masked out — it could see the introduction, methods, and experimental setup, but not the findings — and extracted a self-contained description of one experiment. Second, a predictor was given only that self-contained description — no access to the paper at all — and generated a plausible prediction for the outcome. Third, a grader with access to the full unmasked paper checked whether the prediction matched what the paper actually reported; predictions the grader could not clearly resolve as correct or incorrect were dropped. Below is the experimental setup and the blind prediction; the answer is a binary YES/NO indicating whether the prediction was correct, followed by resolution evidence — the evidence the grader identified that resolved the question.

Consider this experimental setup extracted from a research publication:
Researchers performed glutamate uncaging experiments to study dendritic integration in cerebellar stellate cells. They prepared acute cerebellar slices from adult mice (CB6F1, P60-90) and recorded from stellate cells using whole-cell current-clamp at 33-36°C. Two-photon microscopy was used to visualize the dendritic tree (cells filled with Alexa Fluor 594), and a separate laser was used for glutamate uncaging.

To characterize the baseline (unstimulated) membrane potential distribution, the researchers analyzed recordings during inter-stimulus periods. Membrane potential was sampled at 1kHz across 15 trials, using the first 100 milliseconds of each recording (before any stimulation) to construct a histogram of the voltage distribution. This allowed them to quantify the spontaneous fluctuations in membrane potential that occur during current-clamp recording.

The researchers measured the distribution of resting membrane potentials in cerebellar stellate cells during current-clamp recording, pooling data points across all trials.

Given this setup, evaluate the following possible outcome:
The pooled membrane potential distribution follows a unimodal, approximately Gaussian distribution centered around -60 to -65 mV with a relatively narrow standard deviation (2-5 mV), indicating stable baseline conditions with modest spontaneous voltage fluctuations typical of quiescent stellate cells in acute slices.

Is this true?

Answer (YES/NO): NO